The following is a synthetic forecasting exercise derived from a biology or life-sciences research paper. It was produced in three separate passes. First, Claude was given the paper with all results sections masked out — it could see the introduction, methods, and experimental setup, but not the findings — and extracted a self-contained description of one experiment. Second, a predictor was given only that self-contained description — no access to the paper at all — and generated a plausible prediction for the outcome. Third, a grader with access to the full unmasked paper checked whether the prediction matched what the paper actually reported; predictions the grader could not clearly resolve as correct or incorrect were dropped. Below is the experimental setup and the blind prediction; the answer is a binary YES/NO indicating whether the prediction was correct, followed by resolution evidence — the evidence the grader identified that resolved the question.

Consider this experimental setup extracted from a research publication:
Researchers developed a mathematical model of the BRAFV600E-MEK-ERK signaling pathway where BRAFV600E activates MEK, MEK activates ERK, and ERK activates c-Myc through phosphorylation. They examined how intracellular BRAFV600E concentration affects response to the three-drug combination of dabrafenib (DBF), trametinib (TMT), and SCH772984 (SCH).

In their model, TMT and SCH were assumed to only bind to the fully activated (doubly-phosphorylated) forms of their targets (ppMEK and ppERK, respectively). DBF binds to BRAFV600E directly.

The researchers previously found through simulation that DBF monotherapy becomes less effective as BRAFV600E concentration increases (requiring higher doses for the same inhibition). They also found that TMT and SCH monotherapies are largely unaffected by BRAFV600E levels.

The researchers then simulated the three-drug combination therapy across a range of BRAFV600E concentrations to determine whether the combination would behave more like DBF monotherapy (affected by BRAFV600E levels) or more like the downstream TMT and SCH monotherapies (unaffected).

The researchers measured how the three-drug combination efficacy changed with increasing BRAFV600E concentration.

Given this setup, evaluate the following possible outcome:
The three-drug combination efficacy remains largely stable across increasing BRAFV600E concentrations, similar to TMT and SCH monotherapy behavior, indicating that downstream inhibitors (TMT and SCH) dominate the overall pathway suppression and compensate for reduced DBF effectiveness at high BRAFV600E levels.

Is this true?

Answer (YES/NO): NO